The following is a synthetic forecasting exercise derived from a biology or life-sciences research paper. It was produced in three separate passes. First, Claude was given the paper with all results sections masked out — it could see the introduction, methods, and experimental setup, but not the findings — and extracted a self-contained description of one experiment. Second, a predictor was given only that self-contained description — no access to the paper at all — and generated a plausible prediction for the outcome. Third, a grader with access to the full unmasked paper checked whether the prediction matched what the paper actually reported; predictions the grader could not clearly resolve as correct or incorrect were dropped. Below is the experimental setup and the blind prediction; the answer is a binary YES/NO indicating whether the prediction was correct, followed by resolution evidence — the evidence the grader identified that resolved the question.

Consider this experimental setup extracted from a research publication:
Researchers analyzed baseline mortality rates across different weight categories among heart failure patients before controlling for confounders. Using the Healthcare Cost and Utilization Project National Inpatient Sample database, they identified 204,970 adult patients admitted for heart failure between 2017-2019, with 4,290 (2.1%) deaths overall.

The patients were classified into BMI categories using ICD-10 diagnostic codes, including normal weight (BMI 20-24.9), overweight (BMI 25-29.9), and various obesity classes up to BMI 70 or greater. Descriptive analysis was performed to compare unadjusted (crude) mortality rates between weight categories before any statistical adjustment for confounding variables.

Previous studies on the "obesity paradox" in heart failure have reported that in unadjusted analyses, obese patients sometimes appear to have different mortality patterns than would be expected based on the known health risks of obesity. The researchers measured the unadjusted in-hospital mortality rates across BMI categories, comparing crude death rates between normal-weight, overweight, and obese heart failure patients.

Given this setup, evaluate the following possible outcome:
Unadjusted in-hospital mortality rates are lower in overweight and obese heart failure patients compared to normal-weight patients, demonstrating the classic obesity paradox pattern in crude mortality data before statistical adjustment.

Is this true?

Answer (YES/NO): YES